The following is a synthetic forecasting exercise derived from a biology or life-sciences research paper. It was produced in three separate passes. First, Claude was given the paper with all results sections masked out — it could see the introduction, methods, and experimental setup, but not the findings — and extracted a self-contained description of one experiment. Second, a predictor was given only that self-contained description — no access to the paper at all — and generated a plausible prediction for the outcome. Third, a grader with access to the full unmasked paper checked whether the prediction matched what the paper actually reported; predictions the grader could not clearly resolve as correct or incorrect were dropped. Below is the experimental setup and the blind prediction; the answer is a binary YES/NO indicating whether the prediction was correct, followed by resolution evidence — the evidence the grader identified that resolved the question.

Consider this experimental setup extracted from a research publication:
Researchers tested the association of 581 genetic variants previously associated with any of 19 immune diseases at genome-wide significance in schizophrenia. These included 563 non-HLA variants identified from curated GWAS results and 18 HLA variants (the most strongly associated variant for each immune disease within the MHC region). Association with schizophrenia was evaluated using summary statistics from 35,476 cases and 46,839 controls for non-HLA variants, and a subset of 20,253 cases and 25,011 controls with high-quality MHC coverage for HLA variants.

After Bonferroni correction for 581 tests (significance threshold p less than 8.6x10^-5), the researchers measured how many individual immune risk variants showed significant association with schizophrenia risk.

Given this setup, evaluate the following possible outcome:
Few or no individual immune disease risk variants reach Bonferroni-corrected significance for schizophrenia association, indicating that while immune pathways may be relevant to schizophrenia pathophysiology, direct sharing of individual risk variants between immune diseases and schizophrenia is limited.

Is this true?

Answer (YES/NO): NO